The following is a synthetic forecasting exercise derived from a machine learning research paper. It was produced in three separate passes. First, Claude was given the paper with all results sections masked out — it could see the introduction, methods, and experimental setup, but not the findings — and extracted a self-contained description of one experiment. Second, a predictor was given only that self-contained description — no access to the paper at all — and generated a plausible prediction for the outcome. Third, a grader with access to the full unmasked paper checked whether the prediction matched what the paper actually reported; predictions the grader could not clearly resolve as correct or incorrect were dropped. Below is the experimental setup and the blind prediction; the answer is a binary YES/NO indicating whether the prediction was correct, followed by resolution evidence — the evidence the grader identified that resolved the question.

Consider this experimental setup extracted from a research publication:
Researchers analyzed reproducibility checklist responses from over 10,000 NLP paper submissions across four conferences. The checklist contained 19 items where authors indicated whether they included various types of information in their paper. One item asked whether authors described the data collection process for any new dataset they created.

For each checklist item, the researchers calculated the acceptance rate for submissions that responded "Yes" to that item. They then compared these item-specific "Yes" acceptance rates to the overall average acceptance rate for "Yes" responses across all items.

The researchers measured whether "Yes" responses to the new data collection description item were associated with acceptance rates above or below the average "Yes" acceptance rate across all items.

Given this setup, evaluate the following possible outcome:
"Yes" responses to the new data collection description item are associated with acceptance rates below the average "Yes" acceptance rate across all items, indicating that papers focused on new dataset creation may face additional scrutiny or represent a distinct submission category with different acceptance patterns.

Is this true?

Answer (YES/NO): YES